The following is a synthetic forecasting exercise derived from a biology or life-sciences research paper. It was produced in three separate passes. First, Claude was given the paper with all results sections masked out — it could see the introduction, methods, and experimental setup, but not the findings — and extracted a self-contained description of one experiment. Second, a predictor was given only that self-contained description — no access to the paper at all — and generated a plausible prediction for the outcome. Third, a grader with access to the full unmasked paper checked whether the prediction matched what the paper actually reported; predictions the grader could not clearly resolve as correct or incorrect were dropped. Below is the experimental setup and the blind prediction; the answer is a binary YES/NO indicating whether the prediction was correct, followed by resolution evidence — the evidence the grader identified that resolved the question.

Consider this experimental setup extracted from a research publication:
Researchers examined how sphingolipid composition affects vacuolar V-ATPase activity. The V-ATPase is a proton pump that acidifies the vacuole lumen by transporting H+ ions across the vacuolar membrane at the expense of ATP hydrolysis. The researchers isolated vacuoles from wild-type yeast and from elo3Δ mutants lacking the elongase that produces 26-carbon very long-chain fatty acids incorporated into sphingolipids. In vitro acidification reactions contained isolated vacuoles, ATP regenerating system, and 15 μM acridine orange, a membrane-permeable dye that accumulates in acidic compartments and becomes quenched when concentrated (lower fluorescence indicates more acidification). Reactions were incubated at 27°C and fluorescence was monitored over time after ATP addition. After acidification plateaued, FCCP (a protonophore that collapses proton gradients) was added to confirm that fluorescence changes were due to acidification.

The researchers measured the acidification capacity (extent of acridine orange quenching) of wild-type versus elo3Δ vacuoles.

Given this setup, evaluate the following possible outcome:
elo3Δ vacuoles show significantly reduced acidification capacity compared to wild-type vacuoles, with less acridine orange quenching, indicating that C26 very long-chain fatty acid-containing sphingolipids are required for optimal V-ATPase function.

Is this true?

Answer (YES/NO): YES